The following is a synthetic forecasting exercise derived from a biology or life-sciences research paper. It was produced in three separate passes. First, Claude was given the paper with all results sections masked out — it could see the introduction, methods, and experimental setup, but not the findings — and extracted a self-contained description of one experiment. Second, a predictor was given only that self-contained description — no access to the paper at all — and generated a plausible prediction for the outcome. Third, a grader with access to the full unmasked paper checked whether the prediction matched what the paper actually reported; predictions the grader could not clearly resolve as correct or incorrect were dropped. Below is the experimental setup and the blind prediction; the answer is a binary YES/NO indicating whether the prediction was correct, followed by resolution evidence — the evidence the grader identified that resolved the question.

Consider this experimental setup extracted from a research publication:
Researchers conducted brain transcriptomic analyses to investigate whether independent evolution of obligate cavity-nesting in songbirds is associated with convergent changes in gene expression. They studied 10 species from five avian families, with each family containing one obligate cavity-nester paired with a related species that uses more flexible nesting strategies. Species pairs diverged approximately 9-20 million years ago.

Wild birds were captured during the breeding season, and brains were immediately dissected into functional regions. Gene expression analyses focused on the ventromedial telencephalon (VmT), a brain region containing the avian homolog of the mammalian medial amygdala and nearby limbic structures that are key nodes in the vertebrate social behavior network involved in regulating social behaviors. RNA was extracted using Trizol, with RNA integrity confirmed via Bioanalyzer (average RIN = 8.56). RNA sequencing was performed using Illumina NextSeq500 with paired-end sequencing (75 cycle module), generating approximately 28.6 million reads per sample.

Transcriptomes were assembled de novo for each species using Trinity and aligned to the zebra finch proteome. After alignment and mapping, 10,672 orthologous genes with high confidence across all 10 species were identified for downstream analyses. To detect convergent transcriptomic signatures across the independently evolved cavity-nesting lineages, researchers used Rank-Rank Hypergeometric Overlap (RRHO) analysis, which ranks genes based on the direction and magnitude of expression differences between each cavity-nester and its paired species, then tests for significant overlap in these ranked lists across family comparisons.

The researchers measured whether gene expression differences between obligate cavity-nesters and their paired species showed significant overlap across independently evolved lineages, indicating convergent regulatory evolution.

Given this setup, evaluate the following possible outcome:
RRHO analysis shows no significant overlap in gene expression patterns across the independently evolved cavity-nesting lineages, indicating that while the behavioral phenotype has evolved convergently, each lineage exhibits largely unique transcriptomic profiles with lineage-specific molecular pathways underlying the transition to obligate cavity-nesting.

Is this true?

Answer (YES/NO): NO